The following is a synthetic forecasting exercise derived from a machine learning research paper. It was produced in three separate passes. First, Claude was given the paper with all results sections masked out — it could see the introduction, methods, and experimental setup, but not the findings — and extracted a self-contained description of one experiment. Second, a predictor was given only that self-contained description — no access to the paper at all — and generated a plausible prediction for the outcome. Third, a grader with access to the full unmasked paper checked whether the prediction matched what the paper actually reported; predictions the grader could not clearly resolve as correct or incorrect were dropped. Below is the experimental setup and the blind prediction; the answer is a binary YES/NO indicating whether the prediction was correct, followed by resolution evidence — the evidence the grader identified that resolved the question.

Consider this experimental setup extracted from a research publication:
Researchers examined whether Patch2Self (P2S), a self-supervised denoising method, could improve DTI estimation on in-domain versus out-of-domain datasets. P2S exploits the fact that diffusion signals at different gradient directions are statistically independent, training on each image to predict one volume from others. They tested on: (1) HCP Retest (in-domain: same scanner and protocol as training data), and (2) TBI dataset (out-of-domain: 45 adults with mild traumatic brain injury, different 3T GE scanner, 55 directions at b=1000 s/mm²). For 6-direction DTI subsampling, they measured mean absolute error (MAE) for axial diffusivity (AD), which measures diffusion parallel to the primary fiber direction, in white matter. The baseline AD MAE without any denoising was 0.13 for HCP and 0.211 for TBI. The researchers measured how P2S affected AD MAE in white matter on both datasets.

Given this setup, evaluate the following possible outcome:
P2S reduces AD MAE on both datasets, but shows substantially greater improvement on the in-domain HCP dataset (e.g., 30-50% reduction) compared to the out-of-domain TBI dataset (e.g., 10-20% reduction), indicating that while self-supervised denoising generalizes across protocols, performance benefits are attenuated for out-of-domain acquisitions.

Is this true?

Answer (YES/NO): NO